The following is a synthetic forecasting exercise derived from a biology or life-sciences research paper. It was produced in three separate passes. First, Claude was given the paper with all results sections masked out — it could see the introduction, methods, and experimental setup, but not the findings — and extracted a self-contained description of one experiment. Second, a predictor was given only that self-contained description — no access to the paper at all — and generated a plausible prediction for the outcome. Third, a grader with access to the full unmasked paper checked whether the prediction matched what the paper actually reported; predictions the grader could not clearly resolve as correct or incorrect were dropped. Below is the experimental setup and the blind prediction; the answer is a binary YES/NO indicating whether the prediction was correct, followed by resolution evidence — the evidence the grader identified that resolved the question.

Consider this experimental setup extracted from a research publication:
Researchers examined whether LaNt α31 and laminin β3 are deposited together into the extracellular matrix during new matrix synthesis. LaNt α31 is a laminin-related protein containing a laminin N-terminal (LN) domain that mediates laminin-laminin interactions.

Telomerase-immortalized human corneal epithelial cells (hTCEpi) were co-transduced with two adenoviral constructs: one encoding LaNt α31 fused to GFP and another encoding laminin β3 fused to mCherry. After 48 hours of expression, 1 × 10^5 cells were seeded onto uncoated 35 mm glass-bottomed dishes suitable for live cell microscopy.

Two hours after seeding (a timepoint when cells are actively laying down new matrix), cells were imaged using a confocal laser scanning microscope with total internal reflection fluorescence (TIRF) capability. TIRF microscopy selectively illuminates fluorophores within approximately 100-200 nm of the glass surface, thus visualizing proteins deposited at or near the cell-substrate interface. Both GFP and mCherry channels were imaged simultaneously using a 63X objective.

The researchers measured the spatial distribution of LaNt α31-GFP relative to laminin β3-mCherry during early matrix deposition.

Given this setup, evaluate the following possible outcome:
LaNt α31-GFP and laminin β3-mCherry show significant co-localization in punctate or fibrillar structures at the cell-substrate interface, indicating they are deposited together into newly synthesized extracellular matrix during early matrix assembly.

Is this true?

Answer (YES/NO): YES